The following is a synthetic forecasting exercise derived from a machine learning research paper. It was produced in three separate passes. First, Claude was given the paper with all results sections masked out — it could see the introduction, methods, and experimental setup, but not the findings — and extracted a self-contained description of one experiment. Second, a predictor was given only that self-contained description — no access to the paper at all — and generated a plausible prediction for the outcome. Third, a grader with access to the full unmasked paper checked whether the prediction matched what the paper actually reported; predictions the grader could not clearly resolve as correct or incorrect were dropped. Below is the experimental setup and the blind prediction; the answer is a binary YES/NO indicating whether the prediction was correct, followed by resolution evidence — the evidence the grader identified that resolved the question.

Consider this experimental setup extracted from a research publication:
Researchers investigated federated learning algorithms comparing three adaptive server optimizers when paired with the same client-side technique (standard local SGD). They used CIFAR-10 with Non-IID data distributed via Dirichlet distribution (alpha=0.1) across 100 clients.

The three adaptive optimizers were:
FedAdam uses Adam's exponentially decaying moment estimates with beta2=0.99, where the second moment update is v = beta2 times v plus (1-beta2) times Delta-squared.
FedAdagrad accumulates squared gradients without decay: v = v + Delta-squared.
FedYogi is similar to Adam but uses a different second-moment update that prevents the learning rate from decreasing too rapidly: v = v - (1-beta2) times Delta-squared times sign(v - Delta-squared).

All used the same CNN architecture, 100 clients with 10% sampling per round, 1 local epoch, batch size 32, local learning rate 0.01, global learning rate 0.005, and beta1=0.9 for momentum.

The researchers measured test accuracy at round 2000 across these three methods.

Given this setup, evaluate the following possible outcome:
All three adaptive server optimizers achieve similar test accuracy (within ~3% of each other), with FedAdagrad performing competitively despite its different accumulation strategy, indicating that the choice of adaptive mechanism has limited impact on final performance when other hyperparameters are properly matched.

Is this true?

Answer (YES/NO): NO